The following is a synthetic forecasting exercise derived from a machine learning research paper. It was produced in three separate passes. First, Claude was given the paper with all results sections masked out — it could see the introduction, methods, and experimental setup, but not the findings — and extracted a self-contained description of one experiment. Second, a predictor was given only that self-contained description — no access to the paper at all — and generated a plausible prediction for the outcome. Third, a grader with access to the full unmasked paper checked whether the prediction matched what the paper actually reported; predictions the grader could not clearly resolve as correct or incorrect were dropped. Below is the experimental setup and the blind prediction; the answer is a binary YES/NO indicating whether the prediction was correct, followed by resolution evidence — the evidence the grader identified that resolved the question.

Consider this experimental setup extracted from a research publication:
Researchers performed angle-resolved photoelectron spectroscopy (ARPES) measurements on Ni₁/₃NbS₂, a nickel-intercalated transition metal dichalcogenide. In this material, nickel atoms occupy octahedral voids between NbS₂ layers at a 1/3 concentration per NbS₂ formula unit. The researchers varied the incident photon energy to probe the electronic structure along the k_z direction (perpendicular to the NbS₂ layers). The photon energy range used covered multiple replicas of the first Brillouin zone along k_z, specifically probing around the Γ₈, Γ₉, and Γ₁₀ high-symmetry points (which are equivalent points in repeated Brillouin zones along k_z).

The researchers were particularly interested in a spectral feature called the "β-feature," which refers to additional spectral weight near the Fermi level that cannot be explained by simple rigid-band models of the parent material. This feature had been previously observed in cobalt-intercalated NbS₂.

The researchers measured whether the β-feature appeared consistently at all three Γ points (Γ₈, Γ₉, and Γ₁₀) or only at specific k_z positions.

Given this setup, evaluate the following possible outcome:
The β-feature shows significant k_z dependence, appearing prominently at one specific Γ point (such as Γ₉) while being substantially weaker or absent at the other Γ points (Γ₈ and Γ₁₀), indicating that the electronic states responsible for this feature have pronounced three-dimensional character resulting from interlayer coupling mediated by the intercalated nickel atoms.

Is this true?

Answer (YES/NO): NO